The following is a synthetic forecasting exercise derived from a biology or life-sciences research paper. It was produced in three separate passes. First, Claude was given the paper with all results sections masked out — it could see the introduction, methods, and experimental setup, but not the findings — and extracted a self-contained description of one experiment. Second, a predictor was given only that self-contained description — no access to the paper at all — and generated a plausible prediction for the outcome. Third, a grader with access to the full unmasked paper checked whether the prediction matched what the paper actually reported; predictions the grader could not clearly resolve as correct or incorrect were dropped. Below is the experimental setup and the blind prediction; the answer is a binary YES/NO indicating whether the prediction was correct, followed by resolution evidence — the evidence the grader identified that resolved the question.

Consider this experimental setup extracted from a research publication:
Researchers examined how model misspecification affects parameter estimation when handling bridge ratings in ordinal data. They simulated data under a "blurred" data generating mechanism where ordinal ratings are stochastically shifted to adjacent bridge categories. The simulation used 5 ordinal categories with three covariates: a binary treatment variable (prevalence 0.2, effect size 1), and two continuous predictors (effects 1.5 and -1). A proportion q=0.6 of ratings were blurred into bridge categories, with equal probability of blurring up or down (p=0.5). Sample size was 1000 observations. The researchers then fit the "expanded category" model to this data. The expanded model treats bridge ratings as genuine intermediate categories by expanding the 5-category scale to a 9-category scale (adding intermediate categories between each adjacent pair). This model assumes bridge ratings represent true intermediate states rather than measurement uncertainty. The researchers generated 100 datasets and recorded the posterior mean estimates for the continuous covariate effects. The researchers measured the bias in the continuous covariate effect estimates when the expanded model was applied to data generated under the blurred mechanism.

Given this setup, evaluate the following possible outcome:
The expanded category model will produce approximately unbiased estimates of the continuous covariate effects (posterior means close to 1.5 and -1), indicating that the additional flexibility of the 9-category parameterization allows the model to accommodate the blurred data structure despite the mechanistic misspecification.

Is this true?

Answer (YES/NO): NO